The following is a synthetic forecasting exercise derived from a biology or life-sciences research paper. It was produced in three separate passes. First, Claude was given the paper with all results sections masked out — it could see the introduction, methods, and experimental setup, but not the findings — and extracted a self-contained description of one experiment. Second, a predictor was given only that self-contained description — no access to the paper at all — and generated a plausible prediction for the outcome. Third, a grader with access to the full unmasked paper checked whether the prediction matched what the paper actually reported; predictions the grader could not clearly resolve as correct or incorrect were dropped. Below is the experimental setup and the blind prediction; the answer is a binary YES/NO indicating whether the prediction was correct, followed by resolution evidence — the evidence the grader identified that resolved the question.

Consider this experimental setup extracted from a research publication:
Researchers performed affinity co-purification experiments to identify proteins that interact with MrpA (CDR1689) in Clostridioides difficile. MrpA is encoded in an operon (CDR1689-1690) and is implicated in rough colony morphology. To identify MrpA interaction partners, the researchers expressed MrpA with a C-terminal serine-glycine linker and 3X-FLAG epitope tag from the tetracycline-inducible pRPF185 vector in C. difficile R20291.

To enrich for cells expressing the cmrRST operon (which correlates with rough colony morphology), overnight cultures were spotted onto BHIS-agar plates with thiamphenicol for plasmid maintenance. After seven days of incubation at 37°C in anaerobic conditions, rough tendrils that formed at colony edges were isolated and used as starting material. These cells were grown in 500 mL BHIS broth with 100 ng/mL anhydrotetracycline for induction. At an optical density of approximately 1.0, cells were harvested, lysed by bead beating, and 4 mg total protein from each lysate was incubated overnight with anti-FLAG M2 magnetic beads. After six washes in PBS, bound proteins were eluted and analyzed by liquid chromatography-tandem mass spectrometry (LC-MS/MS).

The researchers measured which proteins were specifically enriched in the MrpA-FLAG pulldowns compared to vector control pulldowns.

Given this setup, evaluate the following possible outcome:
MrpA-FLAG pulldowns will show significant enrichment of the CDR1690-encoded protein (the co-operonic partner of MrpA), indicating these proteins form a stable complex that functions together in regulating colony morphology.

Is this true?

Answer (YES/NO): NO